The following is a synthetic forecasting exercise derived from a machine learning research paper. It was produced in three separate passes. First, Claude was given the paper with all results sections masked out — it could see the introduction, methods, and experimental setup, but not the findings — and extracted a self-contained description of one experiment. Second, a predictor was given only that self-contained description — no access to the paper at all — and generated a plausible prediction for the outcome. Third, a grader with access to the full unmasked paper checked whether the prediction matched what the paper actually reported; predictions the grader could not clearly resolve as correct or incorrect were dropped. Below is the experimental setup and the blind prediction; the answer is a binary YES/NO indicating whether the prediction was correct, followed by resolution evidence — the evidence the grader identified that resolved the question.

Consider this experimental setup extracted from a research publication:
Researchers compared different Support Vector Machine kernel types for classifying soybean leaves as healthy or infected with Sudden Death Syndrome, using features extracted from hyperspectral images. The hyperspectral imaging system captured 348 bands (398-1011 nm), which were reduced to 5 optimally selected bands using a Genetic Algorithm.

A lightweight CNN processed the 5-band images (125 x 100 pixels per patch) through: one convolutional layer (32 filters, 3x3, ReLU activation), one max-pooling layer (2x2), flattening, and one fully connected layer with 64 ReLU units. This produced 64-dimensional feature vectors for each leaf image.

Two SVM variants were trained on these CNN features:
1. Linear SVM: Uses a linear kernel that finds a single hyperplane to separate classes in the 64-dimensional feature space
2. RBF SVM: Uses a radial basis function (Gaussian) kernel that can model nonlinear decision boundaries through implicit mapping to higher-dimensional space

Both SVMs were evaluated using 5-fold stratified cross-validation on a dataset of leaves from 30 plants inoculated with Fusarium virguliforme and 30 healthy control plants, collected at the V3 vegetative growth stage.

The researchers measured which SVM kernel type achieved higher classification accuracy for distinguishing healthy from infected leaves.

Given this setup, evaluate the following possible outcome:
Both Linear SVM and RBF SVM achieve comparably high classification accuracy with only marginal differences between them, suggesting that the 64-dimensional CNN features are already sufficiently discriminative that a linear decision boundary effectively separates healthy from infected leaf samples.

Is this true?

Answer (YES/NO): NO